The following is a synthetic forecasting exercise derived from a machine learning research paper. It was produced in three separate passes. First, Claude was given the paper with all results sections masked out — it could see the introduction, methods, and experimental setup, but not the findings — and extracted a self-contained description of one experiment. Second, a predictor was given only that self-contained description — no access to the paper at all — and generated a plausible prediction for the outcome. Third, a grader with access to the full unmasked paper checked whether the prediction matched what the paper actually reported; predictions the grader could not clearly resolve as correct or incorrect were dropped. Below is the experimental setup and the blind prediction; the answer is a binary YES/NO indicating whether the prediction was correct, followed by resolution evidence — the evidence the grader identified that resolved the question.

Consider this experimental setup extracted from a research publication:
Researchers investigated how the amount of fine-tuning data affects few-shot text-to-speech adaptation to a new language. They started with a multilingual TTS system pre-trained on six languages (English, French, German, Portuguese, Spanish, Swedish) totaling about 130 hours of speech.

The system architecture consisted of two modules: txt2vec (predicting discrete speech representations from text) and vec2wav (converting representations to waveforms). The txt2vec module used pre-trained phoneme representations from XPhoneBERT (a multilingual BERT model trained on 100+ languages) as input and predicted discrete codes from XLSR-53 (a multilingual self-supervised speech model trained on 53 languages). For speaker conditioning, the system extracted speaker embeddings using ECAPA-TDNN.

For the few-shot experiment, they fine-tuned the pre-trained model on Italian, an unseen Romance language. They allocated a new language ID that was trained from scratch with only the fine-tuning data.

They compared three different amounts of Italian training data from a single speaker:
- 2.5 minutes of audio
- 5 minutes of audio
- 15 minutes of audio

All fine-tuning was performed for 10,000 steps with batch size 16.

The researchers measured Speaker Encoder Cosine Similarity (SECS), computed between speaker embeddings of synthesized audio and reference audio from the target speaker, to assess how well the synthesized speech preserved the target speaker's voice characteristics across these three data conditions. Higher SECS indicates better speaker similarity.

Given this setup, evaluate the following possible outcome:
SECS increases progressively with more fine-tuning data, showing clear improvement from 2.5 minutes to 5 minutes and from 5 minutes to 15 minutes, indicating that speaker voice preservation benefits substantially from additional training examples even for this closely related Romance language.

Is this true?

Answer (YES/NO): NO